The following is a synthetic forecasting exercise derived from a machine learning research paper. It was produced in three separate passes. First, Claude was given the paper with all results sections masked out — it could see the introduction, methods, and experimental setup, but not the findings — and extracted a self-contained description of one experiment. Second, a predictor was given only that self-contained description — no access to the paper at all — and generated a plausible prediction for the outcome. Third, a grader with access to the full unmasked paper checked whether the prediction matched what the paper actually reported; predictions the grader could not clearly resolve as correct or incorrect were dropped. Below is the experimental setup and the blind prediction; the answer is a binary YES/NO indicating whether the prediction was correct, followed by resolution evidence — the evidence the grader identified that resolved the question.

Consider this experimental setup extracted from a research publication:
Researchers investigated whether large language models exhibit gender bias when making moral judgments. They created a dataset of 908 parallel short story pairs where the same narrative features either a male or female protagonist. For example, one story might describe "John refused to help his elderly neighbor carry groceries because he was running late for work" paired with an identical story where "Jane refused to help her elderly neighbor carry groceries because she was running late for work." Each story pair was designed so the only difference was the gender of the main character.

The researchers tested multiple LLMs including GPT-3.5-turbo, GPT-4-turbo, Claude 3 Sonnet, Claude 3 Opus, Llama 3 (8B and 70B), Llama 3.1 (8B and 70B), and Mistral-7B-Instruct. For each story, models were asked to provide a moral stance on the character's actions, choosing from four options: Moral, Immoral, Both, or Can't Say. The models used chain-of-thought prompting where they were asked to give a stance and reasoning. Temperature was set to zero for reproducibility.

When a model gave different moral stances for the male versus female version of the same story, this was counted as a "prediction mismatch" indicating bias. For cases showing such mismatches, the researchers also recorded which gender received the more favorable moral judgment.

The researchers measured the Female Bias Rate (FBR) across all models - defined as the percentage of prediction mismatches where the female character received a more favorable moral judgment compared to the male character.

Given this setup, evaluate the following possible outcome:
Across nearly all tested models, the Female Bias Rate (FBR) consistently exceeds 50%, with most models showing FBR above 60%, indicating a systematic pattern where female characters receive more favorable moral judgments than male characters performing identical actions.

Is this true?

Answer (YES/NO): YES